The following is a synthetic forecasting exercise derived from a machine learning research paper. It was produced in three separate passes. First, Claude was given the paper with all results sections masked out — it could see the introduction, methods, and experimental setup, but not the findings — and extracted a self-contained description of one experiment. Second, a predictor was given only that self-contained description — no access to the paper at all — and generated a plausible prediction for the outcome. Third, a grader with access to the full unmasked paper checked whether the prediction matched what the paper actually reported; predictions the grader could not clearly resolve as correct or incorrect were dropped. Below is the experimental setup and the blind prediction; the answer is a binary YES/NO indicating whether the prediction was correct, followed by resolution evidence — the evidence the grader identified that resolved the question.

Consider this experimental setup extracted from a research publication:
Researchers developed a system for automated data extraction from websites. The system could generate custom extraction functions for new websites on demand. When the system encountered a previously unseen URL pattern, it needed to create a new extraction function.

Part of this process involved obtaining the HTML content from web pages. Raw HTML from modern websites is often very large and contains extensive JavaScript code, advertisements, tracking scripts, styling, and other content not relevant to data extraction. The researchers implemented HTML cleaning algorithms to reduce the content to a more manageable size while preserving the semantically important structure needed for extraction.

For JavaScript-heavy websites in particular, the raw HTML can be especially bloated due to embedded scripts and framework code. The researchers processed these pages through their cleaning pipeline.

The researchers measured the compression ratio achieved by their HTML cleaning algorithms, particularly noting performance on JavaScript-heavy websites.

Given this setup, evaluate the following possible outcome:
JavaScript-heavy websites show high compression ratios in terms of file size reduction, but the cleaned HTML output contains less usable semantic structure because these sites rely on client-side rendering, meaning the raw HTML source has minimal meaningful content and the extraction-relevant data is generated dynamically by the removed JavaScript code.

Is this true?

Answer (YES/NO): NO